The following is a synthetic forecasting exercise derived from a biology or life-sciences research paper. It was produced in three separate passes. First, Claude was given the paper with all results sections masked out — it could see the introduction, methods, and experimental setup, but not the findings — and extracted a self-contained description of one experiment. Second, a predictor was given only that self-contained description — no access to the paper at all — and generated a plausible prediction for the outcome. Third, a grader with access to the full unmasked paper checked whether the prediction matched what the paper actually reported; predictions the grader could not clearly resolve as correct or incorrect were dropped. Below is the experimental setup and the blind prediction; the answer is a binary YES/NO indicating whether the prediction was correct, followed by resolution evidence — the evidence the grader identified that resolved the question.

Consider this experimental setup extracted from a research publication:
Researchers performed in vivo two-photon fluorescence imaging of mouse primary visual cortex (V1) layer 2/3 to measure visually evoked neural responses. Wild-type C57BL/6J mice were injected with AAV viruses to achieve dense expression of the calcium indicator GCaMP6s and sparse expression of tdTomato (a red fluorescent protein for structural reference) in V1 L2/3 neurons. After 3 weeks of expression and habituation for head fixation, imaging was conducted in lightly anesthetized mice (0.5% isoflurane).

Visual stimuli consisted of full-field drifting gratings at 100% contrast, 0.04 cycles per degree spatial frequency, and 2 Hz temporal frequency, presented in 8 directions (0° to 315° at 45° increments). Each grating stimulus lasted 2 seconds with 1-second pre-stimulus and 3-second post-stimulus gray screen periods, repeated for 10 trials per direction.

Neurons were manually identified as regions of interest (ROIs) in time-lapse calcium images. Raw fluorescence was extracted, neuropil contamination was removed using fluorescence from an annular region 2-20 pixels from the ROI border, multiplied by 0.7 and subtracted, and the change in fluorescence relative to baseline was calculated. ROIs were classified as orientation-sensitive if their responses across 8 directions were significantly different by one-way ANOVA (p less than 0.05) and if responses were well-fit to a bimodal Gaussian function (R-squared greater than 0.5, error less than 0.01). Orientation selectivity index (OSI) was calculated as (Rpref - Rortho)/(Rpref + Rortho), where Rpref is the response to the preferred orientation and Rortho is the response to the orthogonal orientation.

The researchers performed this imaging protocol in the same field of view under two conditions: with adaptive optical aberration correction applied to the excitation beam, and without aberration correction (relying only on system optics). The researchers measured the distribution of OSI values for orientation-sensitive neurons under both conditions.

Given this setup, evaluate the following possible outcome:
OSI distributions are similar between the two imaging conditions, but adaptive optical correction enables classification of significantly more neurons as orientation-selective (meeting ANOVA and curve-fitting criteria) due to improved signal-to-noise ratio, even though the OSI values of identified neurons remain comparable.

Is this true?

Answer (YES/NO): NO